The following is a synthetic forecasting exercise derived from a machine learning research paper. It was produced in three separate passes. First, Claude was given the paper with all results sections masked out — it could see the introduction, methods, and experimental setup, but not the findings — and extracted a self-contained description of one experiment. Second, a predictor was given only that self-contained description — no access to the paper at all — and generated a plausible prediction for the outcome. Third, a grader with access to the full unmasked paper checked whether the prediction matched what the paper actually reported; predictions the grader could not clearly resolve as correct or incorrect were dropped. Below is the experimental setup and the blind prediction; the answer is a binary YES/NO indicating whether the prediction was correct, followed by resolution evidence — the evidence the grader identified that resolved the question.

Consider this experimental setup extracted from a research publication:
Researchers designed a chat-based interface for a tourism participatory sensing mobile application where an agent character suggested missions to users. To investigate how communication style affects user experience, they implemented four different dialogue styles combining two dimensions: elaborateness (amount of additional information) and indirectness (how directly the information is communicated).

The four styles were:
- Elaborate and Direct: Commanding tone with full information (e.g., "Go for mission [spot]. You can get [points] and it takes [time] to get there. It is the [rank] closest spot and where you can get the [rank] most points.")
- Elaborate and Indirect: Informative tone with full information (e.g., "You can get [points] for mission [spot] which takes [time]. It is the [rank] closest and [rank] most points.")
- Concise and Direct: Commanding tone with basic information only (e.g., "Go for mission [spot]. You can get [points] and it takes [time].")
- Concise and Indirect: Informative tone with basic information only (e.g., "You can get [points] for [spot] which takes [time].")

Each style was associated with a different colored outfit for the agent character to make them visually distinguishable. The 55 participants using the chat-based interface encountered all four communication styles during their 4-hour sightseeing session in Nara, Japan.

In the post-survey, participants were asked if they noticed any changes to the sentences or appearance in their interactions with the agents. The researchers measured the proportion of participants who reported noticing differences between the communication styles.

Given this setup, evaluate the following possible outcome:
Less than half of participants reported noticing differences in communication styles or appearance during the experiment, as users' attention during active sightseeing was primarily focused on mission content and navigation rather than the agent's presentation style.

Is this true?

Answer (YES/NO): YES